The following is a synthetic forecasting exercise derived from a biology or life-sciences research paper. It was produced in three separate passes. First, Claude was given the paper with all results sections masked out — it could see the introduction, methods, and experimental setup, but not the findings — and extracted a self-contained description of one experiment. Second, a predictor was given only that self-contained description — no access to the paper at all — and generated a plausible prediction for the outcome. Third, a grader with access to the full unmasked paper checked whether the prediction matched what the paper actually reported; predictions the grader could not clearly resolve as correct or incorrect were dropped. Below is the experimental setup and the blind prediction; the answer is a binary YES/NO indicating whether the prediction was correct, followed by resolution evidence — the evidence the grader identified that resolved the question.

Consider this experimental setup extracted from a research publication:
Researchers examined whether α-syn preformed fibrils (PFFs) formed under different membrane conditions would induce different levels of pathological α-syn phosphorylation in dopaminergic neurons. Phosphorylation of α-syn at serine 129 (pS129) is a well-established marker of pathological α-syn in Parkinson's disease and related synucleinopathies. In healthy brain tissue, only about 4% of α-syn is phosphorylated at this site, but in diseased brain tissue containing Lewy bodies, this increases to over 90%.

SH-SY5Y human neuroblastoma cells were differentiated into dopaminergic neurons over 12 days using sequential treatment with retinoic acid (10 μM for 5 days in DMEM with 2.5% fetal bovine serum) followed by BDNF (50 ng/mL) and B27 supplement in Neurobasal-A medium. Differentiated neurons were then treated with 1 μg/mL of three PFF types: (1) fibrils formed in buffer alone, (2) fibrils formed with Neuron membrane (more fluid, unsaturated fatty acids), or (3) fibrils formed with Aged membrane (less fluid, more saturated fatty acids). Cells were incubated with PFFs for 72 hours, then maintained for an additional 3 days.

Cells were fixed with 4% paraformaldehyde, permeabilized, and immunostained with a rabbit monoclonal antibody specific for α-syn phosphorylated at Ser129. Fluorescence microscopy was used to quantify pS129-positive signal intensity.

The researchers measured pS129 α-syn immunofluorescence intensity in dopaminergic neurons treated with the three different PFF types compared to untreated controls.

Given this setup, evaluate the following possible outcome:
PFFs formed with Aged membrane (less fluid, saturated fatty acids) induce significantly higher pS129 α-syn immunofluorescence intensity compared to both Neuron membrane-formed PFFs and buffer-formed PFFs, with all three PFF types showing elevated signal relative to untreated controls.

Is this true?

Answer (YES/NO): NO